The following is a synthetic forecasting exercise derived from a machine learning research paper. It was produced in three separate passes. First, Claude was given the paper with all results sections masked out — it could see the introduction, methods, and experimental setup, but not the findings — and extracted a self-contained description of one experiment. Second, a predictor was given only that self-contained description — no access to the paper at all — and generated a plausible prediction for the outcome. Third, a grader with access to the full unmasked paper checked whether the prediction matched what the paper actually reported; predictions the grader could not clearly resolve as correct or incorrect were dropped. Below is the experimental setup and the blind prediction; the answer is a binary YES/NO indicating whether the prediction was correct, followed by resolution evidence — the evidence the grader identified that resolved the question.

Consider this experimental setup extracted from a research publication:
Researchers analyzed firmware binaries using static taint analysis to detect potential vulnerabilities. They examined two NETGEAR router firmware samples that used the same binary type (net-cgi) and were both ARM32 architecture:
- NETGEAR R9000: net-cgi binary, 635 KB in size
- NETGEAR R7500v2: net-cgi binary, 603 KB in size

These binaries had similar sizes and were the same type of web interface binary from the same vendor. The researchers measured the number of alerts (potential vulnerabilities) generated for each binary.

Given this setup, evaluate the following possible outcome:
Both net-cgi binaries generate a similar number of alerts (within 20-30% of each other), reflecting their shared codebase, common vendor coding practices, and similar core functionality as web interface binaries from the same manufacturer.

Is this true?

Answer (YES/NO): YES